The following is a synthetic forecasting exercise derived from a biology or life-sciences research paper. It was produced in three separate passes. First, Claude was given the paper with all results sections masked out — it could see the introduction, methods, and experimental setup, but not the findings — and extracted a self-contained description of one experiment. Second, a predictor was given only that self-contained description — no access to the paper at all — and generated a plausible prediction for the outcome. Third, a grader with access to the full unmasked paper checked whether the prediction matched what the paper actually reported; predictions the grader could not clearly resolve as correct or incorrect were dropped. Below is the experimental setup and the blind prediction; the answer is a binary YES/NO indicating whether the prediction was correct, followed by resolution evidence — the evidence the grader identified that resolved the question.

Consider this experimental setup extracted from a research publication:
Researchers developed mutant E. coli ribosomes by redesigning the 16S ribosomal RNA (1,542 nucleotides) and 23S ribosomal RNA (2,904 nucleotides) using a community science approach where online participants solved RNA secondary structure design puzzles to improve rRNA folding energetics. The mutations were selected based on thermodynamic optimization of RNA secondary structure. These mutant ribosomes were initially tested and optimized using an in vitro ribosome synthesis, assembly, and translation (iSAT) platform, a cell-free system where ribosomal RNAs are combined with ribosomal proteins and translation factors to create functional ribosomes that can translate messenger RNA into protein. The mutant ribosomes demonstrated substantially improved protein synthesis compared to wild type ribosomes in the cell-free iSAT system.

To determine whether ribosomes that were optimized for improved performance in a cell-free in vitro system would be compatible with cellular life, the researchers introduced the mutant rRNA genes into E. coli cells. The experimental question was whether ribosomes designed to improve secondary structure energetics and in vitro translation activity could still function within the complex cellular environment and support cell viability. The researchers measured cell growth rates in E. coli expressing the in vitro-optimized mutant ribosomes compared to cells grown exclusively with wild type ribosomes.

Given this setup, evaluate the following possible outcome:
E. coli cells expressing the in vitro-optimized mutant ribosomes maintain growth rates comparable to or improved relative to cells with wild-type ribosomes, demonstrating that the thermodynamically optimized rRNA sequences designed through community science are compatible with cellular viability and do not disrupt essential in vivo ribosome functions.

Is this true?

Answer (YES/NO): YES